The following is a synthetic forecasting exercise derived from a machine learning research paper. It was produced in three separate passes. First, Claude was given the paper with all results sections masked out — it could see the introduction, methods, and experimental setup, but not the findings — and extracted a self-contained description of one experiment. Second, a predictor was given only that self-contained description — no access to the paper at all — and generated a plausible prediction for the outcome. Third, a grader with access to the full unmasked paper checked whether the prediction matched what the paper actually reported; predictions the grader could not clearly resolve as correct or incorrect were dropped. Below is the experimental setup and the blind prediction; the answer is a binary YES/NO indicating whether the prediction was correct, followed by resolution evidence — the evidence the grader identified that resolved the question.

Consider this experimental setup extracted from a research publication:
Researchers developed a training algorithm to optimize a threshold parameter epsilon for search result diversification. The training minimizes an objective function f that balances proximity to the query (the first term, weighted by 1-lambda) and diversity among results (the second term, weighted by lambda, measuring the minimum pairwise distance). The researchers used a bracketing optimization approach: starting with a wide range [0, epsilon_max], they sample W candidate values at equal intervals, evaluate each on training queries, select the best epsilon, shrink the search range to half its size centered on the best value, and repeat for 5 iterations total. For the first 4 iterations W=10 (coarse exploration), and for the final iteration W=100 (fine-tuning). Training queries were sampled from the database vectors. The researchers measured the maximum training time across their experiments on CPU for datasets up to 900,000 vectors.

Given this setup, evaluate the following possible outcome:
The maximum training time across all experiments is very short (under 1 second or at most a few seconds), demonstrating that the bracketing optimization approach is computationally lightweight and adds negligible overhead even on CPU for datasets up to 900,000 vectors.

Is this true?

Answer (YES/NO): NO